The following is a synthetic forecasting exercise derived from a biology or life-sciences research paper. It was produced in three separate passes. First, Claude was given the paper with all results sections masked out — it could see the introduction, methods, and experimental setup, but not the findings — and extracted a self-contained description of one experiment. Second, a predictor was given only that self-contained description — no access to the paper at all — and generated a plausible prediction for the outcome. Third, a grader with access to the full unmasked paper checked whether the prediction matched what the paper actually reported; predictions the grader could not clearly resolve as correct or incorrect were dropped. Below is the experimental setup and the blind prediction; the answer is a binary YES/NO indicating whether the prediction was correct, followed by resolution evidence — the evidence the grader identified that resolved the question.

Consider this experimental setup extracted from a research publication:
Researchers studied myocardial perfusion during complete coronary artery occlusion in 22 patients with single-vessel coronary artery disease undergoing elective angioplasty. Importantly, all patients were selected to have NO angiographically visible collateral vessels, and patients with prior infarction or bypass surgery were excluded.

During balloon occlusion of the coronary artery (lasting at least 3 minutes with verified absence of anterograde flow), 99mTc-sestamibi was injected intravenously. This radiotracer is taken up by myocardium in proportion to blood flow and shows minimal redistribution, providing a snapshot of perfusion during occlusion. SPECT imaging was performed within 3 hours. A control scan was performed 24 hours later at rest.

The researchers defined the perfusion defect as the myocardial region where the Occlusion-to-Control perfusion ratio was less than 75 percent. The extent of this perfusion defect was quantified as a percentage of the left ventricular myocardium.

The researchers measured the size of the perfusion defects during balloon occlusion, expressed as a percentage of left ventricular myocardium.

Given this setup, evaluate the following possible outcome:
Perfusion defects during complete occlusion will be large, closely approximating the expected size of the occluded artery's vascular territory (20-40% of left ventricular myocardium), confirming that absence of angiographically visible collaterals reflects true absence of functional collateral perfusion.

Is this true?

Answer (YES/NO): NO